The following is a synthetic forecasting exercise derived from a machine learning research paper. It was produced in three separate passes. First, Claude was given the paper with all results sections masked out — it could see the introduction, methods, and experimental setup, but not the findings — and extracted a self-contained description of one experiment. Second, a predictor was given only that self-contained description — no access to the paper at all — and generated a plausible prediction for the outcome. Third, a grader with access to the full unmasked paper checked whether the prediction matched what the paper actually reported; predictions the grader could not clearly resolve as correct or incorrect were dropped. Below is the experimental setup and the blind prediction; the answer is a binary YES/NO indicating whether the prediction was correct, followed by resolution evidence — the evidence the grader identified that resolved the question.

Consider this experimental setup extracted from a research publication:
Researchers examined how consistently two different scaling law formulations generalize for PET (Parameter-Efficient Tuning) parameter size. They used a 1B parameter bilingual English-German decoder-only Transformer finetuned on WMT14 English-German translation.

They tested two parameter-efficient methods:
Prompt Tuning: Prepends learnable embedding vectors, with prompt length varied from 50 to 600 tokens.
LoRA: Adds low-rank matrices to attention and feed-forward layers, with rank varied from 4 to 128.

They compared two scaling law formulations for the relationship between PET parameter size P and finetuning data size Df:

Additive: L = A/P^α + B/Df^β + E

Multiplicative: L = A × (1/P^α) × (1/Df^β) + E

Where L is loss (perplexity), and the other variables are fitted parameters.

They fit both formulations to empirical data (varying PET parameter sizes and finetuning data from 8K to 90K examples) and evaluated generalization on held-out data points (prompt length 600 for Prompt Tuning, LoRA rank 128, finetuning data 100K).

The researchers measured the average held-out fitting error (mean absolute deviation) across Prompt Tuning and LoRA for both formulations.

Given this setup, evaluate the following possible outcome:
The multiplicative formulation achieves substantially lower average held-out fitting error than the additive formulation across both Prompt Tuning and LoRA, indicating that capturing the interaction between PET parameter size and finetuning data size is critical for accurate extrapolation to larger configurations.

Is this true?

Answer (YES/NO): NO